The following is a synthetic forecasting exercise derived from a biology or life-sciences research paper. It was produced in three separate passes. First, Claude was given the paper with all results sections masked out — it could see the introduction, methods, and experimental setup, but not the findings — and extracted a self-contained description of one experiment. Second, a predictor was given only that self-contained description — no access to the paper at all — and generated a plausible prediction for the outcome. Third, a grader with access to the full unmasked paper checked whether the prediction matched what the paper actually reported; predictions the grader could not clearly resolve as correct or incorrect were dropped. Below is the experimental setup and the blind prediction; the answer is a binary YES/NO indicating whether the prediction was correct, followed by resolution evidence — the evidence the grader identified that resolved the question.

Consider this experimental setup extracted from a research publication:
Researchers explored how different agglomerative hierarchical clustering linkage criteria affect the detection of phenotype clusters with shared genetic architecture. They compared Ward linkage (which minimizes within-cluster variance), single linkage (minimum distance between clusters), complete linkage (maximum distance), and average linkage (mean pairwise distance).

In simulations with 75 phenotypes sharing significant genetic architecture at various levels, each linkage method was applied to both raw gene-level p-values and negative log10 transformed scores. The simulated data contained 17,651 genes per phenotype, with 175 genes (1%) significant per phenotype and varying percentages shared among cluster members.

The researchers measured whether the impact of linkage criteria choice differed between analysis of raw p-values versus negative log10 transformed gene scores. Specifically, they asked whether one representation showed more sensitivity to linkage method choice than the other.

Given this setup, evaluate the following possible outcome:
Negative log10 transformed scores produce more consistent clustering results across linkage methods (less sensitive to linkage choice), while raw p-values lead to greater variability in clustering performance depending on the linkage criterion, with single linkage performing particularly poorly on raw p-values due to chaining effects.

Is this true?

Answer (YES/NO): NO